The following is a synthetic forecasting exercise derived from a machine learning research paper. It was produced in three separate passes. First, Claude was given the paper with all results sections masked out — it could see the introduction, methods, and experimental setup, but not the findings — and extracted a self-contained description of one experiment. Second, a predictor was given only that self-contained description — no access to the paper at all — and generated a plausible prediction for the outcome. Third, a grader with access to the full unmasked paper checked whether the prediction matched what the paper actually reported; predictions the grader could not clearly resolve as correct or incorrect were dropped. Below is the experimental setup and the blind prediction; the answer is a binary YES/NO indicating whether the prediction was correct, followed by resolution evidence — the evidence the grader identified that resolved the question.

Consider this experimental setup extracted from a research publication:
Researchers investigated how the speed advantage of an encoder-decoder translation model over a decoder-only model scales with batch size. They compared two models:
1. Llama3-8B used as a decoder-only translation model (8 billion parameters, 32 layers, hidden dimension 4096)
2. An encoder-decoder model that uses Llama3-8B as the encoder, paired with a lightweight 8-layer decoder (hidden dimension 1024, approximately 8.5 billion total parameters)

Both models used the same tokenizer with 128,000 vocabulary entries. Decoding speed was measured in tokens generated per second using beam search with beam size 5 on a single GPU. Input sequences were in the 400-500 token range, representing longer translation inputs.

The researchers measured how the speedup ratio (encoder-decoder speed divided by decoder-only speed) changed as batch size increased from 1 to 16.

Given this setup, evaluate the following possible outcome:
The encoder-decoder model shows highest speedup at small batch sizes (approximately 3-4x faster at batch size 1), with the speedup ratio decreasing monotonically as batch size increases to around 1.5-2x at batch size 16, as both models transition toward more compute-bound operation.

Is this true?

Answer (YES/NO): NO